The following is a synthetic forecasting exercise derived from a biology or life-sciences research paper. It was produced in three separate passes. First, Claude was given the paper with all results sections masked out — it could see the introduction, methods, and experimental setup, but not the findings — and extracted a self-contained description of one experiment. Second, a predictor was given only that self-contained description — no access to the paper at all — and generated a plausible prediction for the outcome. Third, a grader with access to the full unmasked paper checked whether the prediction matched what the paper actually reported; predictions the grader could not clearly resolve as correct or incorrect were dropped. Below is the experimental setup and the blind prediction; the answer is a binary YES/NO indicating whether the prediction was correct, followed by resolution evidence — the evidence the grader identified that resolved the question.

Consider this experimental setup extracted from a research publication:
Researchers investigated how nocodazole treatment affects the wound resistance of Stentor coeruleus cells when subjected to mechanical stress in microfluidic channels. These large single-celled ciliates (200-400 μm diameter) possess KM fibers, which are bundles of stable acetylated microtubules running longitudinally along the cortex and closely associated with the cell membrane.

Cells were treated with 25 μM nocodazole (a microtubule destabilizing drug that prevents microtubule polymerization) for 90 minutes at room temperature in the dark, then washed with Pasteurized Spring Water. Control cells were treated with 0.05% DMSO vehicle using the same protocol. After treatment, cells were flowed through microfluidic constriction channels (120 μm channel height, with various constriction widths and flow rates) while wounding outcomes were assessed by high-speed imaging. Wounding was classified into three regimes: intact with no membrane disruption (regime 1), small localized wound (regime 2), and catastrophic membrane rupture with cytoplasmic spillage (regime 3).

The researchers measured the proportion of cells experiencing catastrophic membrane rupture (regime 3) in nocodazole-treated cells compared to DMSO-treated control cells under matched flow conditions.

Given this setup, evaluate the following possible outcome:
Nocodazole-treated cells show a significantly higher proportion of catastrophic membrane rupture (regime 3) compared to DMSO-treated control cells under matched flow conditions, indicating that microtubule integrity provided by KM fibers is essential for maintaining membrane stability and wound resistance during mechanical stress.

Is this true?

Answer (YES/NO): YES